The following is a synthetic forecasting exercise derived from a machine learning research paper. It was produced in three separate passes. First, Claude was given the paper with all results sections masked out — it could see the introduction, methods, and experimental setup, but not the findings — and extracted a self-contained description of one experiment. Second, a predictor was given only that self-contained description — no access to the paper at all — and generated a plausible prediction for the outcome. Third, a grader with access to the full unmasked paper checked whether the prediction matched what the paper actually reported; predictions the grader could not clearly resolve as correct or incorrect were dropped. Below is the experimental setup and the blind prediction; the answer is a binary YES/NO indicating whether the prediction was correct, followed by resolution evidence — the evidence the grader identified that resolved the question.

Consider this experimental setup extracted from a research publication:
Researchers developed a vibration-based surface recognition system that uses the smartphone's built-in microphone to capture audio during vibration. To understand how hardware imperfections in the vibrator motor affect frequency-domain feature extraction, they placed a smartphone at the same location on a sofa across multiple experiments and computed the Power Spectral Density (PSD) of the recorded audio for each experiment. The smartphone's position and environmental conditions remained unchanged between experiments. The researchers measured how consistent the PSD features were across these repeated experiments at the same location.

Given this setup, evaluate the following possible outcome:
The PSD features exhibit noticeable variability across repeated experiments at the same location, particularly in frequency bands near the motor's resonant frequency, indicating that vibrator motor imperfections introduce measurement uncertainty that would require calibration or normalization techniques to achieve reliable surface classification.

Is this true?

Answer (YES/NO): NO